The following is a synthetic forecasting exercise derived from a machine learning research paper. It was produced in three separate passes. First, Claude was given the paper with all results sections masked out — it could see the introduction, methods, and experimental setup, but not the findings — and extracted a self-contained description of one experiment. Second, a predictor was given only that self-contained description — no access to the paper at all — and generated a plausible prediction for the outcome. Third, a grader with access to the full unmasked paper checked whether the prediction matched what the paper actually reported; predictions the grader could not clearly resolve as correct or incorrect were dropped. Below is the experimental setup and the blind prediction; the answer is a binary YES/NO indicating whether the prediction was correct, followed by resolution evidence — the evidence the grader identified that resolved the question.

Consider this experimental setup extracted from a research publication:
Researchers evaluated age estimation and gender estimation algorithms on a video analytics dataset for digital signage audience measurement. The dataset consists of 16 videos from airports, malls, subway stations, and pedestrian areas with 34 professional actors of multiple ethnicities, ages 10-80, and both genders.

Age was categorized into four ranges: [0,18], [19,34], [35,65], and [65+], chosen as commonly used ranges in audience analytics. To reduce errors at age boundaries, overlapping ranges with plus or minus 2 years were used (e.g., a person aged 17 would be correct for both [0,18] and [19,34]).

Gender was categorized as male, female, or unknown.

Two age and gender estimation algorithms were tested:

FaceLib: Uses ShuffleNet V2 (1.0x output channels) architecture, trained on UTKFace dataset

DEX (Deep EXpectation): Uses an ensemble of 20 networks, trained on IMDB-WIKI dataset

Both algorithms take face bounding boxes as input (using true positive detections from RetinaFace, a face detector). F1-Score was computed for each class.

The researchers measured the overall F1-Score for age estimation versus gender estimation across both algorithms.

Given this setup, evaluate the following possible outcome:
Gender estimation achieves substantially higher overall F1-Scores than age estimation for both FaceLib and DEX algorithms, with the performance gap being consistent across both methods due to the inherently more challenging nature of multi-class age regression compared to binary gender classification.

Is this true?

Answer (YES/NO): YES